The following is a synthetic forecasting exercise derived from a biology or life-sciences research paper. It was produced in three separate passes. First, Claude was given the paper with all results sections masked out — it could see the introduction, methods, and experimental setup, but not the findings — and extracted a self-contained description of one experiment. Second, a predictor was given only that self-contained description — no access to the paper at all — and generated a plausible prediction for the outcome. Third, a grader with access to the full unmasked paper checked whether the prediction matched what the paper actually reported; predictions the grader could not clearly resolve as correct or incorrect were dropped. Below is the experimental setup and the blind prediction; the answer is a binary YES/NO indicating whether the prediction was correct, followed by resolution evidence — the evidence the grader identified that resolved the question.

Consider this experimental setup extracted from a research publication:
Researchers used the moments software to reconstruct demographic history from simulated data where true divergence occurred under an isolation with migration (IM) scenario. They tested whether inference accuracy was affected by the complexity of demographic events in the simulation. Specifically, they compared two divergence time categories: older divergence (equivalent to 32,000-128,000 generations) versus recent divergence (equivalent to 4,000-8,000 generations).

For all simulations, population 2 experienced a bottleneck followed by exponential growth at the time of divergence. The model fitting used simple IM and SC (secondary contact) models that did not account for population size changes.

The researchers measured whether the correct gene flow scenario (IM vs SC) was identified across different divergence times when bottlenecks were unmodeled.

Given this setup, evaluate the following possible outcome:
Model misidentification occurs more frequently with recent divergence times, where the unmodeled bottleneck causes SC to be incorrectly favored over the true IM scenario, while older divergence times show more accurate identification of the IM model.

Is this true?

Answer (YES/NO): NO